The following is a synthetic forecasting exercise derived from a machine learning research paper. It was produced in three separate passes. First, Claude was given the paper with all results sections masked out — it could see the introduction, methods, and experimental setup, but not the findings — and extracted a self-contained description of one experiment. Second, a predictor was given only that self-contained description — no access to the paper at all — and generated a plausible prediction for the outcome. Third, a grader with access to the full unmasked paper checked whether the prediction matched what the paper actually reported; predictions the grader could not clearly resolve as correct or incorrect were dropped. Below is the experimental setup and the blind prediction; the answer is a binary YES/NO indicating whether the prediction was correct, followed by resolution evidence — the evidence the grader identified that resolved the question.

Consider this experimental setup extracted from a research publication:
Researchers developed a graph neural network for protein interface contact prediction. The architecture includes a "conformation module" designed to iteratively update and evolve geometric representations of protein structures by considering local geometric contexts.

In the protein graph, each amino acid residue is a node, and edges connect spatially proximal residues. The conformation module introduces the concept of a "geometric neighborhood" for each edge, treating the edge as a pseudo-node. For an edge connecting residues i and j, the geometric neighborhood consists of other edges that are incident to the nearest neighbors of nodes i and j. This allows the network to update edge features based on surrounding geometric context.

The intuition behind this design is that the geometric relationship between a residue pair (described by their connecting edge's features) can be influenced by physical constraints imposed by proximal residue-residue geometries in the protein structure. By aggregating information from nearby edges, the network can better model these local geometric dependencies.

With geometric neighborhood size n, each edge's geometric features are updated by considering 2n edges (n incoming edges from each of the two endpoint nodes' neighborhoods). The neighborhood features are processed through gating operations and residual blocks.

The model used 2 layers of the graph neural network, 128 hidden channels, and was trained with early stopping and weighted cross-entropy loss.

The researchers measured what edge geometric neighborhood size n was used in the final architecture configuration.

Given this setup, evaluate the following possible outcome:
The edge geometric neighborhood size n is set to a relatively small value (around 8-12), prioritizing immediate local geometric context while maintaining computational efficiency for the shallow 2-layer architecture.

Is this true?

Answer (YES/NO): NO